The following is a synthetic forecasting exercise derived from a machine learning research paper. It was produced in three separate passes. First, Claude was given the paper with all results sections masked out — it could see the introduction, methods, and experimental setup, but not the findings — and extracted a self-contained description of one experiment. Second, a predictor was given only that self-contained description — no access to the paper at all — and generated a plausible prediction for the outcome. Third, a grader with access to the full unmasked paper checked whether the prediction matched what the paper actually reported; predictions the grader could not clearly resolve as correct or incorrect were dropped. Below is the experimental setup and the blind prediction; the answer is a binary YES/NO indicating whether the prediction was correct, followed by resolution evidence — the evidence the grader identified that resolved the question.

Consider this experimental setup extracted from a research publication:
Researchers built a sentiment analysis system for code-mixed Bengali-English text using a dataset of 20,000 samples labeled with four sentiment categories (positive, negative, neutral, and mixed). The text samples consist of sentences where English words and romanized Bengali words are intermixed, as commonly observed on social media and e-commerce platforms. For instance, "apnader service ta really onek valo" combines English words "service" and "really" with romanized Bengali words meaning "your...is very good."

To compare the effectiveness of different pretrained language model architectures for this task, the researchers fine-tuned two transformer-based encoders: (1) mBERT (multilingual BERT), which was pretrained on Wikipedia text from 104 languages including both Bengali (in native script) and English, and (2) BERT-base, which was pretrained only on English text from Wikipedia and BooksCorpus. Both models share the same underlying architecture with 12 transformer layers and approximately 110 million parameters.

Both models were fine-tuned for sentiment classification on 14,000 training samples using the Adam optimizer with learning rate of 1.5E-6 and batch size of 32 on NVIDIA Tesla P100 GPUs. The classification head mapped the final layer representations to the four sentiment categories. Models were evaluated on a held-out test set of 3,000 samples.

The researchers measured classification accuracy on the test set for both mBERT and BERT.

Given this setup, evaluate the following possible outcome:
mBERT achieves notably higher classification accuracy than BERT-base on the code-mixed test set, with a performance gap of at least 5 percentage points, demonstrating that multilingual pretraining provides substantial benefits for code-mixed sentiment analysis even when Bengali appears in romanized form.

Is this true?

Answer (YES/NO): NO